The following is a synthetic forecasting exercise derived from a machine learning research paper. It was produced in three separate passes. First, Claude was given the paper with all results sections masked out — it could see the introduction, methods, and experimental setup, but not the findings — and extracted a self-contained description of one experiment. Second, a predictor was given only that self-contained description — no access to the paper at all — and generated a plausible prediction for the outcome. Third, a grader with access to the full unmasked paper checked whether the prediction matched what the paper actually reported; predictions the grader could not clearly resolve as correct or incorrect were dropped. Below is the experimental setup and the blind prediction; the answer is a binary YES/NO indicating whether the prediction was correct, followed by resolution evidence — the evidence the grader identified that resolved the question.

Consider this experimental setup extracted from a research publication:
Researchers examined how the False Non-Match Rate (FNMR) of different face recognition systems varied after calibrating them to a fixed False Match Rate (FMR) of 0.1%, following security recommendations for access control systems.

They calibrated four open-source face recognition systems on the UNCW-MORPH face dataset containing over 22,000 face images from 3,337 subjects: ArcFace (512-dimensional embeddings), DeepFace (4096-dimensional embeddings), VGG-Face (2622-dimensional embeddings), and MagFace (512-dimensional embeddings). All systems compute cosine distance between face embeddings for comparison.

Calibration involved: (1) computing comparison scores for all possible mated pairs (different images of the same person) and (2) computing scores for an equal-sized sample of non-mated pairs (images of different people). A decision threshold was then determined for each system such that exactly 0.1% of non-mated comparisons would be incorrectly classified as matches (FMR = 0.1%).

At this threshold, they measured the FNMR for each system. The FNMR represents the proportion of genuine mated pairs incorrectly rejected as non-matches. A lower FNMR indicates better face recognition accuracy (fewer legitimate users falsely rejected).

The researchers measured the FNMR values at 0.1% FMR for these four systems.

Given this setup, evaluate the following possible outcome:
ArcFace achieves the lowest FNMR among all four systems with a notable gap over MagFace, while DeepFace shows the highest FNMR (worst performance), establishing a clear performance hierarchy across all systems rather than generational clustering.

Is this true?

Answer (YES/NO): NO